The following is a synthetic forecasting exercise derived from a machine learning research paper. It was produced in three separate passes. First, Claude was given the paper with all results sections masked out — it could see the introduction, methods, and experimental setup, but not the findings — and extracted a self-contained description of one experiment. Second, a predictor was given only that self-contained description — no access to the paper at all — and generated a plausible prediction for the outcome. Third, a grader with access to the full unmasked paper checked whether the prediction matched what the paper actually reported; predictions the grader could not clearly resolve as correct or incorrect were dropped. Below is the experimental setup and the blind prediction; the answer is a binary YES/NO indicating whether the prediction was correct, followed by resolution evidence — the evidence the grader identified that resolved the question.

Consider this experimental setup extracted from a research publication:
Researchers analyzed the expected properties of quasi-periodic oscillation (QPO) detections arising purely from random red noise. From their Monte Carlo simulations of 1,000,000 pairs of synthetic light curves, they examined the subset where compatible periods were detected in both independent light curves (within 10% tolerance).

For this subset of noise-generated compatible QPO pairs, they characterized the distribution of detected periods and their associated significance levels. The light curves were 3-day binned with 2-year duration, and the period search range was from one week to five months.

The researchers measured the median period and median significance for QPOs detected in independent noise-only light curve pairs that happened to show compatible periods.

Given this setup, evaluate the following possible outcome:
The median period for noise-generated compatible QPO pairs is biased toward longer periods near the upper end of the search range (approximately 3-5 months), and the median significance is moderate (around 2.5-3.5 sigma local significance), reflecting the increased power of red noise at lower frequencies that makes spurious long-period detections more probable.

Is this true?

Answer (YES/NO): NO